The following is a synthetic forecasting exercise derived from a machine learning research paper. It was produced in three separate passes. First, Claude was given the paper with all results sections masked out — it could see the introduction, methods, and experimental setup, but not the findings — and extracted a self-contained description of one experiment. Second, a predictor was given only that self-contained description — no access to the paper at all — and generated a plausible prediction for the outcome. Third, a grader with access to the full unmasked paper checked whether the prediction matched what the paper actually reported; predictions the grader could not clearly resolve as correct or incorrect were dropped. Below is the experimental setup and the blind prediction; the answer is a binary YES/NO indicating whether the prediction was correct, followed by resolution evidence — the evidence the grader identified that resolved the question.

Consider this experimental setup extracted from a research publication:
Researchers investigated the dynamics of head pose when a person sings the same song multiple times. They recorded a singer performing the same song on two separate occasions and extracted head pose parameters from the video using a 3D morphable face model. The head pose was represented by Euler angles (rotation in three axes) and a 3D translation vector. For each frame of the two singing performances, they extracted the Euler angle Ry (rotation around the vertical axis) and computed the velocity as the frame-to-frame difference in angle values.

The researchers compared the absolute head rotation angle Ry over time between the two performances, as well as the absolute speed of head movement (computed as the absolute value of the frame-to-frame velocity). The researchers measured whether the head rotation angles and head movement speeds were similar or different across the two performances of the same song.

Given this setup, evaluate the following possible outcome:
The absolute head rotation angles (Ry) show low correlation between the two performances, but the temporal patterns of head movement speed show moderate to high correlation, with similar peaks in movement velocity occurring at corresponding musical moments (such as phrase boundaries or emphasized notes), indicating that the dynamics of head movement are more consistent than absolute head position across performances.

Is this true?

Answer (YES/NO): YES